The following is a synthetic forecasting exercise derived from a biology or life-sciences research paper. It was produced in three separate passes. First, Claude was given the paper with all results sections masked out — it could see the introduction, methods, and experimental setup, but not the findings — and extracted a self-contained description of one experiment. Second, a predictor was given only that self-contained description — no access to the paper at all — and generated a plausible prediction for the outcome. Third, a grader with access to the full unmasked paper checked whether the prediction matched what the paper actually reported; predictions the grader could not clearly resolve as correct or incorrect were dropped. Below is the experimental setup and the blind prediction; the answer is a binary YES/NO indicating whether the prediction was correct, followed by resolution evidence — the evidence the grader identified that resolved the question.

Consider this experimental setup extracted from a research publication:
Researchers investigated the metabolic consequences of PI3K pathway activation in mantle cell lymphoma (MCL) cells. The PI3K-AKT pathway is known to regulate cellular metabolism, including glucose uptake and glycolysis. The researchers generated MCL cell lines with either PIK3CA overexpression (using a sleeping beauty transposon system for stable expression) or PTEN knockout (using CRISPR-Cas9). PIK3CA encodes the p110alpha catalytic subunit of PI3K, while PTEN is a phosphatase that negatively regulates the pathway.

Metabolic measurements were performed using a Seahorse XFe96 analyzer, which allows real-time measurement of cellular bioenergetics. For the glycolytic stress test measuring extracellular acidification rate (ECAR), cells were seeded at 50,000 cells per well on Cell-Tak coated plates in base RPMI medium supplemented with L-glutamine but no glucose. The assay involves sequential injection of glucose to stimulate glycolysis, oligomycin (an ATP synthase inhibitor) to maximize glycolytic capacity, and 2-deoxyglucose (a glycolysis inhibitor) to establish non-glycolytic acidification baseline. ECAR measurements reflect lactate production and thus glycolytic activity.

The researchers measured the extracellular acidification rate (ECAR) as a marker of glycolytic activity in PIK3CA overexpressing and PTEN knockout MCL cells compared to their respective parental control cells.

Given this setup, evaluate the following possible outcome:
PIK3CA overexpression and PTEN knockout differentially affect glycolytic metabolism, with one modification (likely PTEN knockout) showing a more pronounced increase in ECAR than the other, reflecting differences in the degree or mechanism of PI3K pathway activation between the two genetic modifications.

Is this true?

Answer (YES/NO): NO